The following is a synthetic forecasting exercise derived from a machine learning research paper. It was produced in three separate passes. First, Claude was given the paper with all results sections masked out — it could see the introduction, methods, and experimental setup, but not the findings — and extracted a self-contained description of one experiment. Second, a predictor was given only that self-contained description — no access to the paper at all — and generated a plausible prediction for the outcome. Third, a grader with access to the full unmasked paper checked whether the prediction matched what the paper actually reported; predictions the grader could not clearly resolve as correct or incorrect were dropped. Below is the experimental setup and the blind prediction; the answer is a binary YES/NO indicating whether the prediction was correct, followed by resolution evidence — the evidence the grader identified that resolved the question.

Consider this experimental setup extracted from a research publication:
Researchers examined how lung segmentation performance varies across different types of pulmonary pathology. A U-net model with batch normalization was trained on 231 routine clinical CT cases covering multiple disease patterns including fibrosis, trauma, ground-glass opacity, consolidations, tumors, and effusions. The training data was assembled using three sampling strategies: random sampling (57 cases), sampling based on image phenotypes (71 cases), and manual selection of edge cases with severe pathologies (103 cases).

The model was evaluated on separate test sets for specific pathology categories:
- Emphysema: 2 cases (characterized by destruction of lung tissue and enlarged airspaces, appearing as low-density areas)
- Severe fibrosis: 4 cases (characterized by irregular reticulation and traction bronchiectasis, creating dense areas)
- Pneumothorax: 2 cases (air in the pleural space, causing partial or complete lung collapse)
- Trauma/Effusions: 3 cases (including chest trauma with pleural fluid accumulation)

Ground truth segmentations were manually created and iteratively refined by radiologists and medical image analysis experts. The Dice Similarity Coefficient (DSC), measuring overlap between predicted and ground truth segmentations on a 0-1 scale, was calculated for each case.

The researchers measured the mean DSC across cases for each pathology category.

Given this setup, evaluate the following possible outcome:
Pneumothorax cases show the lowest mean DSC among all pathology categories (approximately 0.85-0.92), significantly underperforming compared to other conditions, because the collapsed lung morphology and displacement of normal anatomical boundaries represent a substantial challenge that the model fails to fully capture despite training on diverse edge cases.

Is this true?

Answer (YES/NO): NO